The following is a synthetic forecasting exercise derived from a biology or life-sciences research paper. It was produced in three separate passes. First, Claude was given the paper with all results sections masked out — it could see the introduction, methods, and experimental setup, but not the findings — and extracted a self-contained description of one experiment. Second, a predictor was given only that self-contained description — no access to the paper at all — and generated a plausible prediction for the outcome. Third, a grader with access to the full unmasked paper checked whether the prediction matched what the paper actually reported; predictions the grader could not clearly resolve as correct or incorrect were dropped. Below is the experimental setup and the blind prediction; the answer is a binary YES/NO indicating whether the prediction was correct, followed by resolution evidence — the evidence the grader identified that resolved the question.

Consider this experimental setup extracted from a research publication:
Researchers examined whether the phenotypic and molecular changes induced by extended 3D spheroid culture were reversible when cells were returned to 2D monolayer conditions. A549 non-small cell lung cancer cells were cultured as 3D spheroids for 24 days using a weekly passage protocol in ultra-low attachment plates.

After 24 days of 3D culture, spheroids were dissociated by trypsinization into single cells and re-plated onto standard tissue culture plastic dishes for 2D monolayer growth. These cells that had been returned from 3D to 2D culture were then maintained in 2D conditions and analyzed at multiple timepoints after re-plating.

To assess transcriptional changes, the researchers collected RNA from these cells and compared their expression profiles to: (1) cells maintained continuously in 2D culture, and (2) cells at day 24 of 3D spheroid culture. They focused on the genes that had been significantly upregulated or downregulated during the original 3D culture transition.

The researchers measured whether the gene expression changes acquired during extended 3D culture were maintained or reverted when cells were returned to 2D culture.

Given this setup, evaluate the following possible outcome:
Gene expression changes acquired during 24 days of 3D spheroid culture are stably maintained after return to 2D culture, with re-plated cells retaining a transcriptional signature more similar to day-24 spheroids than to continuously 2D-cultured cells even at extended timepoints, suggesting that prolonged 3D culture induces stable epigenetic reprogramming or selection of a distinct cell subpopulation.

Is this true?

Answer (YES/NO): NO